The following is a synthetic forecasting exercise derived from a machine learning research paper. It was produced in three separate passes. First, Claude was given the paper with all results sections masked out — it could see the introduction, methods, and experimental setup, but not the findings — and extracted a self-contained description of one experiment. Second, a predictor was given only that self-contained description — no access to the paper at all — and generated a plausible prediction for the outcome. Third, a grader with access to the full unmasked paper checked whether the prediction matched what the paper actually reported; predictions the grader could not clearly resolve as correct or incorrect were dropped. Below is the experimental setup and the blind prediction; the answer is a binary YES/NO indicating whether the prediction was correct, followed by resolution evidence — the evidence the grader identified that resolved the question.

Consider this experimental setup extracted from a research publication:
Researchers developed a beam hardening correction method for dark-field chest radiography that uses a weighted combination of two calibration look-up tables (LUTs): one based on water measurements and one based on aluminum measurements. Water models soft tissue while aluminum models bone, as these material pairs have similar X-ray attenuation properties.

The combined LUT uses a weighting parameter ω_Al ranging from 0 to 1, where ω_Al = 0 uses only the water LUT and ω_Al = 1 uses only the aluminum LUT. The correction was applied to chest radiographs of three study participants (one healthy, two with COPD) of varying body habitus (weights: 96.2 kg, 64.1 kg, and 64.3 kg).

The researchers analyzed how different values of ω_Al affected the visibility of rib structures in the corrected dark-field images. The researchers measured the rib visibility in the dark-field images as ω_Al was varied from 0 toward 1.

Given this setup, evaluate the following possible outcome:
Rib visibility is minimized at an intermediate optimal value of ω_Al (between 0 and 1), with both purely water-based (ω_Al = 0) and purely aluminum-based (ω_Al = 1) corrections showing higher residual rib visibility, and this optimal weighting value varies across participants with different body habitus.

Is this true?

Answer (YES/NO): NO